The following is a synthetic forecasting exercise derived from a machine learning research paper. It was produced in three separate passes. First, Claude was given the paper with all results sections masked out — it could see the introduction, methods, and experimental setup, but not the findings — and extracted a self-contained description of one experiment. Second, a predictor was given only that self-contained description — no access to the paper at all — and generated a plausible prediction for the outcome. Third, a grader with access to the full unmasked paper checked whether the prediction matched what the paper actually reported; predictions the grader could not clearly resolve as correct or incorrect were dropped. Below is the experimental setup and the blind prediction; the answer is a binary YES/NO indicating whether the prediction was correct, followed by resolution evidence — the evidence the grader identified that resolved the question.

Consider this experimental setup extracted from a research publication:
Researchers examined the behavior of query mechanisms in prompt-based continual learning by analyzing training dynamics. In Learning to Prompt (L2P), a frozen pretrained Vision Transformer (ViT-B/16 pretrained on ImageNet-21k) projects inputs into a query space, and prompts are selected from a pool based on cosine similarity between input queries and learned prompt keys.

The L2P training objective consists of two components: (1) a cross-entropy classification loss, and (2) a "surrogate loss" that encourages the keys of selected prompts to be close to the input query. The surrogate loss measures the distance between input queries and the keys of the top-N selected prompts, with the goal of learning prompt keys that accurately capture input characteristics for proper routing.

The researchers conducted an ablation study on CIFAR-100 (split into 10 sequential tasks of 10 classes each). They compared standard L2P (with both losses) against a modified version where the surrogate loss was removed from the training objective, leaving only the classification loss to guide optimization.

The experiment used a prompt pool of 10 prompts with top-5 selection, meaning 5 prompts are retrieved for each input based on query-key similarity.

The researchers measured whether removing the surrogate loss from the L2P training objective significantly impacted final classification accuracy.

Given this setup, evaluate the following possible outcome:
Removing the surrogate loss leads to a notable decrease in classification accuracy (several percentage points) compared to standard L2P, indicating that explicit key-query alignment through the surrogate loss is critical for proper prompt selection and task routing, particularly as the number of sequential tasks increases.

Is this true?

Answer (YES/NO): NO